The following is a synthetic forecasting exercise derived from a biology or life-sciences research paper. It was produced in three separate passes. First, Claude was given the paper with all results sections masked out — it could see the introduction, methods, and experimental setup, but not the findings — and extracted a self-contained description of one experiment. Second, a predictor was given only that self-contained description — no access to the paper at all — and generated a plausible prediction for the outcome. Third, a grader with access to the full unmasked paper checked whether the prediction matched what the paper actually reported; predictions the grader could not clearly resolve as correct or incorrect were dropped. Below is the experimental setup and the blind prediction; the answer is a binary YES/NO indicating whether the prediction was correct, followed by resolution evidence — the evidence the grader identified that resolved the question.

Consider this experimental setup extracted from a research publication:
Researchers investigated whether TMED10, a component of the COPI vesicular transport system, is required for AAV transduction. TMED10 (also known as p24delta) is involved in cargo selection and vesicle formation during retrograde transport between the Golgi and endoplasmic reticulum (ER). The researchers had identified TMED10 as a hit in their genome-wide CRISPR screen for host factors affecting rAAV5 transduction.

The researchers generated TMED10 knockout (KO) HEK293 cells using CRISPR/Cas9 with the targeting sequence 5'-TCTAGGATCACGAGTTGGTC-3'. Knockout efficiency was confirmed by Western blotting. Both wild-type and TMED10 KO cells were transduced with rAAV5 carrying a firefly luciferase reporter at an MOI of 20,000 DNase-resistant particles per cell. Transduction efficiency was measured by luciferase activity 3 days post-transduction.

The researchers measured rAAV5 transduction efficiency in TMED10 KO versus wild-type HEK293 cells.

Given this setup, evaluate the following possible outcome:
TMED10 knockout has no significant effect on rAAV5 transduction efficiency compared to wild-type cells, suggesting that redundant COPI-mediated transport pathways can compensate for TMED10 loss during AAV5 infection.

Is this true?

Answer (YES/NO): NO